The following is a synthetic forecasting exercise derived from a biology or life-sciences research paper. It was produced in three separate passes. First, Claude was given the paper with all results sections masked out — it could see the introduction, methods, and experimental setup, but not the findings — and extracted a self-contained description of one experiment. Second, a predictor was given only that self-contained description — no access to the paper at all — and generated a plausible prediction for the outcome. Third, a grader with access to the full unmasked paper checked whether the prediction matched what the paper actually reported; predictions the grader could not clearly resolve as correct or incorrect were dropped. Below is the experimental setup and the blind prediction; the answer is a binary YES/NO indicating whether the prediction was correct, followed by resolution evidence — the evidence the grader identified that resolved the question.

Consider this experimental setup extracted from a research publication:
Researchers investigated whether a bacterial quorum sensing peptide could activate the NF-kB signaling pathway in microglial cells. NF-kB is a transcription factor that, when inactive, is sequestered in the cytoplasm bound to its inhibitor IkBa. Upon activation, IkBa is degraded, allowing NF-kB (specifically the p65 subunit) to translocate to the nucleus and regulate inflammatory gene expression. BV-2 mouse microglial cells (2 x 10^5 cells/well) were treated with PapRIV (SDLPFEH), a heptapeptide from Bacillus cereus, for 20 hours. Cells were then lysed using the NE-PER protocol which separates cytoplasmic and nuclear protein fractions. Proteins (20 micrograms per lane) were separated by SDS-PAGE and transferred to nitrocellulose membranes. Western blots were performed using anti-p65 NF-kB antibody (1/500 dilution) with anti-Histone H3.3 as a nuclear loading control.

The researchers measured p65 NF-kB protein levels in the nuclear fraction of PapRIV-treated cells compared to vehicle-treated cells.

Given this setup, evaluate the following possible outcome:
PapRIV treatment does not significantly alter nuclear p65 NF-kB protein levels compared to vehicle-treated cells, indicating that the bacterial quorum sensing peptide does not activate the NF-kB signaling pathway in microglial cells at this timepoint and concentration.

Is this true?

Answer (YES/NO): NO